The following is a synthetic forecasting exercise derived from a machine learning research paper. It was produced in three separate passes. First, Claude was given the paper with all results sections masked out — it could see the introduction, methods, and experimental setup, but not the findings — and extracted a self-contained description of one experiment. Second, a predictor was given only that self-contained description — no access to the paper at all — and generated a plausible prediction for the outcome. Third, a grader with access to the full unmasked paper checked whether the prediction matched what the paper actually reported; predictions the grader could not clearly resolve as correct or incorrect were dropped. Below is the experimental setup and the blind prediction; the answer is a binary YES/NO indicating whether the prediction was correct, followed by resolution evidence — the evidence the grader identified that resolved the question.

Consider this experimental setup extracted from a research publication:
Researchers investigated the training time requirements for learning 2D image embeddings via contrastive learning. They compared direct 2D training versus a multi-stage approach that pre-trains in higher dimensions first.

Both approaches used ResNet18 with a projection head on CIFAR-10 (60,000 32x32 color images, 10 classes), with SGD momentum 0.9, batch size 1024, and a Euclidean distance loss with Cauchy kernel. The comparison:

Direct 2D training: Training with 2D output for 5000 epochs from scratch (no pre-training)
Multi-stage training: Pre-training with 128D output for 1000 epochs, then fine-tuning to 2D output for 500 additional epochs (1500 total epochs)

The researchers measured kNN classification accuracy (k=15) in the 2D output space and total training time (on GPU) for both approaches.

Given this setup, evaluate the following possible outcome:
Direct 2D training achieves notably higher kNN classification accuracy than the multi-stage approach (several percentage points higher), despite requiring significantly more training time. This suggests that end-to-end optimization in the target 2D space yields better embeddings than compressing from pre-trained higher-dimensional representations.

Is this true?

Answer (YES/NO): NO